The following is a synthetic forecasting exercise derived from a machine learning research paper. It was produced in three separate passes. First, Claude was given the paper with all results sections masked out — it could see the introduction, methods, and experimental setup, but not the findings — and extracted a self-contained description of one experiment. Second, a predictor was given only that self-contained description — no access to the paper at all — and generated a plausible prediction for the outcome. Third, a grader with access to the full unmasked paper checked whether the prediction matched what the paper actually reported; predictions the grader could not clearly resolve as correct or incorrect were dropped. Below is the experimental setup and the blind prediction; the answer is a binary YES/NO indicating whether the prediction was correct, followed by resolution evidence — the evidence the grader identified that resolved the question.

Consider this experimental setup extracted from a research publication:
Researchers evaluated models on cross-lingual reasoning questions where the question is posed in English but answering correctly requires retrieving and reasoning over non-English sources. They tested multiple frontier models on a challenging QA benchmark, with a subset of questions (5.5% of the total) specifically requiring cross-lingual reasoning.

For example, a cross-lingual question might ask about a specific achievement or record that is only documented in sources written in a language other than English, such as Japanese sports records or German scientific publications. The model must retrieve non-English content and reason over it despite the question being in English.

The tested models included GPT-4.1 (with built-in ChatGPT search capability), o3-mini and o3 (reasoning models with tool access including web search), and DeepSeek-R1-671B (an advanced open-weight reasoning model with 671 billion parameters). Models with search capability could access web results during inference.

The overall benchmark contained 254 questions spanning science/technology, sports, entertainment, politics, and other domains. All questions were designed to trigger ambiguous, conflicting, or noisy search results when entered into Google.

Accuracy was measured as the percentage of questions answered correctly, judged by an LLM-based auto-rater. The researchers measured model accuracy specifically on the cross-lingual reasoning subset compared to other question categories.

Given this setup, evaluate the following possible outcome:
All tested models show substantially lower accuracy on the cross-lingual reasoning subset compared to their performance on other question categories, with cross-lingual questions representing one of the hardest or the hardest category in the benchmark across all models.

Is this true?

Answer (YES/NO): YES